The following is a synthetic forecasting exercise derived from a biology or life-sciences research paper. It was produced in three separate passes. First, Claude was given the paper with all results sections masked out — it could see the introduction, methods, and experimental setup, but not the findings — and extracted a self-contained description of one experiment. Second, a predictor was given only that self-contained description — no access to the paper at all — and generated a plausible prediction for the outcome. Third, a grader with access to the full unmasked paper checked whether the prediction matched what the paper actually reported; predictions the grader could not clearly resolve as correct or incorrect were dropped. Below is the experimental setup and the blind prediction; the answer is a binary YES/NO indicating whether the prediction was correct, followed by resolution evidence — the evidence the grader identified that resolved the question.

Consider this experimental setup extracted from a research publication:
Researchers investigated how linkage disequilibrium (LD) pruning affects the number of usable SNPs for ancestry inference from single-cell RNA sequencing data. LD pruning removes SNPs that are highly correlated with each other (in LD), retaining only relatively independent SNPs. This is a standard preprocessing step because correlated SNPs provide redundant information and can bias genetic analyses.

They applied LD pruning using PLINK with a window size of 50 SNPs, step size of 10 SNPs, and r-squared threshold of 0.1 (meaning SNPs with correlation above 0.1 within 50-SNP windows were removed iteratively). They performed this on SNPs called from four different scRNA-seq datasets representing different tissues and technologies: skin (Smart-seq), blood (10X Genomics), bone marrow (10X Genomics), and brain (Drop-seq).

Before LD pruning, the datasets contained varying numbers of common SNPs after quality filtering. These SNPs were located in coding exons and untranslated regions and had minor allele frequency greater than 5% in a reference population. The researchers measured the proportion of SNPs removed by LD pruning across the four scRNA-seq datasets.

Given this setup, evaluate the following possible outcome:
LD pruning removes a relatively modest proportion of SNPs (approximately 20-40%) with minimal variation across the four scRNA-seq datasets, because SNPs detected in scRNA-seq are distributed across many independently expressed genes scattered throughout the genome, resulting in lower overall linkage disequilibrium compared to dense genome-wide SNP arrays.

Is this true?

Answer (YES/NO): NO